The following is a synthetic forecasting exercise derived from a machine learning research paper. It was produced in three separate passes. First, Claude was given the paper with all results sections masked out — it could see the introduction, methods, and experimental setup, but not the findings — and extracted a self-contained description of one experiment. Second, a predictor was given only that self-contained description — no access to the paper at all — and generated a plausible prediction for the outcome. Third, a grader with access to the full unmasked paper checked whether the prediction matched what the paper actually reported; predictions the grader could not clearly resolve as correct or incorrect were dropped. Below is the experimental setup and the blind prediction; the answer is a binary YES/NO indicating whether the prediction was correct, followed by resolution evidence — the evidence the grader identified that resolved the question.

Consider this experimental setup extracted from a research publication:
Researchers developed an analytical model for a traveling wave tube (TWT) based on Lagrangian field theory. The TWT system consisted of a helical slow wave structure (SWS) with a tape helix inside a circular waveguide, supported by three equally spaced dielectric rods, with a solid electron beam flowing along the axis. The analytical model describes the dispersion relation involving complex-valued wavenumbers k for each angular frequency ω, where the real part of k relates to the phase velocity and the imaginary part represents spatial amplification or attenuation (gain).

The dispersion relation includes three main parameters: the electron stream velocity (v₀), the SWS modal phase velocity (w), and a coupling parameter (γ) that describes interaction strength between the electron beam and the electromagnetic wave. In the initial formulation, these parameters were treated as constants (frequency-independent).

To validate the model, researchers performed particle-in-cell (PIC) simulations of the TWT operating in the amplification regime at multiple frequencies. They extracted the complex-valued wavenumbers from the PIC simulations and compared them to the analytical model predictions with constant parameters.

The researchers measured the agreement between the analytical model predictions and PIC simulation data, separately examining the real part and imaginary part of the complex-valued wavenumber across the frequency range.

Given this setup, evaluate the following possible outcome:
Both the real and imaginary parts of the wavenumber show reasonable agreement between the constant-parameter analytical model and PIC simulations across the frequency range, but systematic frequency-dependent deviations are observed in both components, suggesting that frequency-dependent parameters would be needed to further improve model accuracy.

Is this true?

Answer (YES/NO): NO